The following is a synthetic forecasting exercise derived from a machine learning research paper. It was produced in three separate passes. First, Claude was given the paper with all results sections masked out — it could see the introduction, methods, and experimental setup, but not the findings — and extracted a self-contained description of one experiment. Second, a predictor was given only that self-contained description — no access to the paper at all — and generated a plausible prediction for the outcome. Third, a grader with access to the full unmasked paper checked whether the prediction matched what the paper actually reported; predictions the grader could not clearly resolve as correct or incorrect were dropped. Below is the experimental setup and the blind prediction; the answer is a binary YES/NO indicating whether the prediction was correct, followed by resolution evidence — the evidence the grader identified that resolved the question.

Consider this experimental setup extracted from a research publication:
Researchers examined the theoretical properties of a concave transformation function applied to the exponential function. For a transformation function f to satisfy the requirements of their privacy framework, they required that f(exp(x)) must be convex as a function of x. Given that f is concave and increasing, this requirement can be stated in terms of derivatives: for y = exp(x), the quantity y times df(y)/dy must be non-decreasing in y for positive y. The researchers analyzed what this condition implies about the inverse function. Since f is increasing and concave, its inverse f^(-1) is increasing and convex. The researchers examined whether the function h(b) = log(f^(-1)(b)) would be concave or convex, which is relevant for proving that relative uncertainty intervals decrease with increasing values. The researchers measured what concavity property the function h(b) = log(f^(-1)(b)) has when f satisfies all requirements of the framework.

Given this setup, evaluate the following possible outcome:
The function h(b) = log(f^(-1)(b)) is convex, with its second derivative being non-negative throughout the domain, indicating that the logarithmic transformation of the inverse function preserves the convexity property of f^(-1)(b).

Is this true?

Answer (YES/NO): NO